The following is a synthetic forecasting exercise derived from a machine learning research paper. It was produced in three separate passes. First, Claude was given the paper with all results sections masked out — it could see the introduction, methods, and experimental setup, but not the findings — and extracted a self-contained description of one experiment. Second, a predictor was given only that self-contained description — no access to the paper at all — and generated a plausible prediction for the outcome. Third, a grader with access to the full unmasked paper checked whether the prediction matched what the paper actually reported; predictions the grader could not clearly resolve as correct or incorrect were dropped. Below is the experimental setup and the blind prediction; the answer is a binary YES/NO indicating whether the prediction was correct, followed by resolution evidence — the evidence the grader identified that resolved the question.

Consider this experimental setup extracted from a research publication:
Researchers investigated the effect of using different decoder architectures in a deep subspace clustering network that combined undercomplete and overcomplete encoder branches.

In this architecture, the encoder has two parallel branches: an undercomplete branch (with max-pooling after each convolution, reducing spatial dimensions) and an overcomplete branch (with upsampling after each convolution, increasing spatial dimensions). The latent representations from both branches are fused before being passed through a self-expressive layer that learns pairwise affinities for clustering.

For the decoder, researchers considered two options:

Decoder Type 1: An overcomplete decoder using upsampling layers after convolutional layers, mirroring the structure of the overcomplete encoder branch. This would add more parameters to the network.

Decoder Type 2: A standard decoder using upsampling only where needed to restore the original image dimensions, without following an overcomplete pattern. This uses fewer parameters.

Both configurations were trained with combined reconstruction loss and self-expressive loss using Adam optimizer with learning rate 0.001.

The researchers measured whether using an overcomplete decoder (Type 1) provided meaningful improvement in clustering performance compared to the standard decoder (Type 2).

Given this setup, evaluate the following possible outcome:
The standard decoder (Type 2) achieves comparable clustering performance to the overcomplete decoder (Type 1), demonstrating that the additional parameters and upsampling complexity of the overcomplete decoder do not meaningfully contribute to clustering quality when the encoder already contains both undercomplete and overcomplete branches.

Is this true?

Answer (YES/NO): YES